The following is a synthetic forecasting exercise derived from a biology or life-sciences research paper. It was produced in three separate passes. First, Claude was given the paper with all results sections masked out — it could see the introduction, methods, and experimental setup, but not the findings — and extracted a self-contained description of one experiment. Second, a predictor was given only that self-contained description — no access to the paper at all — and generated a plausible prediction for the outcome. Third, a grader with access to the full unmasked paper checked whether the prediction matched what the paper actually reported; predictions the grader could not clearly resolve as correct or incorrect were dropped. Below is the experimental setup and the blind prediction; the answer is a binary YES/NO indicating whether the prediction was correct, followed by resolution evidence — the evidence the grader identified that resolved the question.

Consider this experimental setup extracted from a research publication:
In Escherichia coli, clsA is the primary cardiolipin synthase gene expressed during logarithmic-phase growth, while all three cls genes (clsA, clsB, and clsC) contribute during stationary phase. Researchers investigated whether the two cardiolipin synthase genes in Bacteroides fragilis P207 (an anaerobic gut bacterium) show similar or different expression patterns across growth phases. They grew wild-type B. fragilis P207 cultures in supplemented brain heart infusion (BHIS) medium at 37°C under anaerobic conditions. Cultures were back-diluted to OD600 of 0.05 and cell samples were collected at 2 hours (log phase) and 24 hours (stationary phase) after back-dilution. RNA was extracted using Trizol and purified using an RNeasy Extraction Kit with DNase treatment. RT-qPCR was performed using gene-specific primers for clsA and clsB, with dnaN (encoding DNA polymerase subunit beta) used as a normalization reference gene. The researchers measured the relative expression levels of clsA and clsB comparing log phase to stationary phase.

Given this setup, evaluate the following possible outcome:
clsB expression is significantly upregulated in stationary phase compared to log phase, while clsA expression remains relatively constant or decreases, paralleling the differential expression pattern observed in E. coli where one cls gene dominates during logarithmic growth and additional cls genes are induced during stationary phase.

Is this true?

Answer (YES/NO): NO